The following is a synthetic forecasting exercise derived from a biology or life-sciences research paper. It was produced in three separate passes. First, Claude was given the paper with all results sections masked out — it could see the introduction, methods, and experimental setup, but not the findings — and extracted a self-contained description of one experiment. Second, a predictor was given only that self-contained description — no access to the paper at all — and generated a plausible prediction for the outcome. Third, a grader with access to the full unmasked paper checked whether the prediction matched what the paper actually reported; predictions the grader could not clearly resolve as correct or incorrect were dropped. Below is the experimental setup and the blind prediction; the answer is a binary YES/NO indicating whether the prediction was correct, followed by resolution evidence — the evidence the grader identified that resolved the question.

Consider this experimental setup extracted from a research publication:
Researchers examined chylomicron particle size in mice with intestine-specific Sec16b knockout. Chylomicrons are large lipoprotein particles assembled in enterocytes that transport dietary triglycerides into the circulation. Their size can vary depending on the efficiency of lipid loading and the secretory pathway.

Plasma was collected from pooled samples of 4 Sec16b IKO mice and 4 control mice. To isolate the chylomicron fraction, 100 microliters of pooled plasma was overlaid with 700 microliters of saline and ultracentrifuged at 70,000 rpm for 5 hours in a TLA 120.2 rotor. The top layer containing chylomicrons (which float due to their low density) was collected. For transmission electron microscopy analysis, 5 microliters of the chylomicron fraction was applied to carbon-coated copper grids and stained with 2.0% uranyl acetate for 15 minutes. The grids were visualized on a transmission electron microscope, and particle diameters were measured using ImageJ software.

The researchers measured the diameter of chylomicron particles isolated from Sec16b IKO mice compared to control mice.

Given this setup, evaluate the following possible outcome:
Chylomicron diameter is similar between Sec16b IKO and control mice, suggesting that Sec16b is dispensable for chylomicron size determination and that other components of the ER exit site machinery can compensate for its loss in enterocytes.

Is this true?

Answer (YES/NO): NO